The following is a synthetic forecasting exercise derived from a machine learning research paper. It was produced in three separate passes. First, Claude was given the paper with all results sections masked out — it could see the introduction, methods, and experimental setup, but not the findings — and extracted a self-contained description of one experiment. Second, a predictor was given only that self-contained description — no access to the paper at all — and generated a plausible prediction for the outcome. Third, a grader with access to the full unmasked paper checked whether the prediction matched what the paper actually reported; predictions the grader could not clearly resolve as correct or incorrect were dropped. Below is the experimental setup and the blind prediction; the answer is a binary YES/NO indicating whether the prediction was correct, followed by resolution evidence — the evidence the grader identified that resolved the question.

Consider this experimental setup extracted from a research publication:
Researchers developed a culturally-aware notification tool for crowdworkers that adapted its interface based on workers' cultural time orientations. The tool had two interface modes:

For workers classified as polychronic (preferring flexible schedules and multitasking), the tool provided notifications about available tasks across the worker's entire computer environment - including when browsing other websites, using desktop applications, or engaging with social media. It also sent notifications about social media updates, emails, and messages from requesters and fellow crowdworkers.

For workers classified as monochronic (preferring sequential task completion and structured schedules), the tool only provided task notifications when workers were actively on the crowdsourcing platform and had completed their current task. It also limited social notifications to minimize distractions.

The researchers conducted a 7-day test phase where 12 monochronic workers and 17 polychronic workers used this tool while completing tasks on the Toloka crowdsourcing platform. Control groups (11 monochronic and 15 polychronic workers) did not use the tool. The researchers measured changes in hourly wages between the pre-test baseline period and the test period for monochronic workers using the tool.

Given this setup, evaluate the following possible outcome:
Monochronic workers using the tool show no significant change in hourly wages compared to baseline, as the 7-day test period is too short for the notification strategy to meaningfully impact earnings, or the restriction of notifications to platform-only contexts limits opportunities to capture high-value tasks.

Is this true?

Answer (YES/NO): YES